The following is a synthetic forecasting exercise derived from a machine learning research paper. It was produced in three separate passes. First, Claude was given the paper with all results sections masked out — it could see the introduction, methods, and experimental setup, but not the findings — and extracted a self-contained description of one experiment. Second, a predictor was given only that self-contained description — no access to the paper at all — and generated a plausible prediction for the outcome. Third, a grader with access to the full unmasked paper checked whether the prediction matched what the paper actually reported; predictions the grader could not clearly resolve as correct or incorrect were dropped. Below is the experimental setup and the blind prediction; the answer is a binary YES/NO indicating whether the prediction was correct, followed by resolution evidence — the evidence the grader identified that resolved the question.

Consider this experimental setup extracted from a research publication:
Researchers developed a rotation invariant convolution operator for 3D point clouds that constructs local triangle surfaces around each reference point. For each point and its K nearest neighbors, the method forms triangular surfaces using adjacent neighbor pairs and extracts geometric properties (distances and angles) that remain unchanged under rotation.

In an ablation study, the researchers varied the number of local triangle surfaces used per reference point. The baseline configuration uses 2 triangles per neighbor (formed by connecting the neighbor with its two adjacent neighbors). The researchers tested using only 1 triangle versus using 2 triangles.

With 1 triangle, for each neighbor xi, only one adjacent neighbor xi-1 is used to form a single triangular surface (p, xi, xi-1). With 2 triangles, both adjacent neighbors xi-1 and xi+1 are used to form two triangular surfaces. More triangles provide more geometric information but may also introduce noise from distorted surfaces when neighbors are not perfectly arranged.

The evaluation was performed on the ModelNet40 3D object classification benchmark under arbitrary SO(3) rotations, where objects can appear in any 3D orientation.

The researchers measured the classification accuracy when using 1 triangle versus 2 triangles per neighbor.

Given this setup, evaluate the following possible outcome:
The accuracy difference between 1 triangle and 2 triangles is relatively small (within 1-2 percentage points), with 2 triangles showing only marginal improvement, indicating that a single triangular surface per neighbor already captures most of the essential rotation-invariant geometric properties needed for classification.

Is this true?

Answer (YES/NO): YES